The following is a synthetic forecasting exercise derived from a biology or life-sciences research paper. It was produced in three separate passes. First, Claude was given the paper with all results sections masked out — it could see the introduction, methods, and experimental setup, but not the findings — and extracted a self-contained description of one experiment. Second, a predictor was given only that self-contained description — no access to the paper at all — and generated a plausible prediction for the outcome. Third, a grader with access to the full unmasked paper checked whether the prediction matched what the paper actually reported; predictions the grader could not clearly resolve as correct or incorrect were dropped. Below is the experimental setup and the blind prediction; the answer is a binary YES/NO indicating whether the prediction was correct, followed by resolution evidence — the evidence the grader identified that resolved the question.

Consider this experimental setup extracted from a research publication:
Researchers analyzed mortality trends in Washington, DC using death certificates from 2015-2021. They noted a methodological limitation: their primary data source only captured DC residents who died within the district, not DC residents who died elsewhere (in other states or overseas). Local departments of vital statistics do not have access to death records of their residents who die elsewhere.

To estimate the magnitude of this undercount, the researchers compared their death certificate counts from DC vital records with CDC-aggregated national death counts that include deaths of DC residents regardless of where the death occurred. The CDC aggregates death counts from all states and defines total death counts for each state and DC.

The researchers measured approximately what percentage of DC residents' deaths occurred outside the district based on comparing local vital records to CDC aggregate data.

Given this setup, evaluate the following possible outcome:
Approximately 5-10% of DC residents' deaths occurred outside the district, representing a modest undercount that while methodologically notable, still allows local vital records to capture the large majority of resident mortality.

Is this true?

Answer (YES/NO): NO